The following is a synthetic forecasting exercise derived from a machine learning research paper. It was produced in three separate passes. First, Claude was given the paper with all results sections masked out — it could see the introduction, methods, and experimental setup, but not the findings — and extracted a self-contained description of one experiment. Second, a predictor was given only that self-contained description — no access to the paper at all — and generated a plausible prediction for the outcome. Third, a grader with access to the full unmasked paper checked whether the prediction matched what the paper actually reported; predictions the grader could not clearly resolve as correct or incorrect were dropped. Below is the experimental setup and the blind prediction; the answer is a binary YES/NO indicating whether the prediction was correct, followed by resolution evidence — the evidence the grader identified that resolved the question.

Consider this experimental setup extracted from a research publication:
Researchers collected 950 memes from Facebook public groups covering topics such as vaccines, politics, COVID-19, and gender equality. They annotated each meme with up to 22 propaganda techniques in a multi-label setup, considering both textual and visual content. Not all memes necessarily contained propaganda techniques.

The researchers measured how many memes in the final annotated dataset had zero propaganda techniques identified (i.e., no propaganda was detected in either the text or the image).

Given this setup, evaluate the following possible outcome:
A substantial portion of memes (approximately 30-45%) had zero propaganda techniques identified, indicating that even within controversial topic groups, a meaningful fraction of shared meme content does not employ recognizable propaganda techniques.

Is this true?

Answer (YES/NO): NO